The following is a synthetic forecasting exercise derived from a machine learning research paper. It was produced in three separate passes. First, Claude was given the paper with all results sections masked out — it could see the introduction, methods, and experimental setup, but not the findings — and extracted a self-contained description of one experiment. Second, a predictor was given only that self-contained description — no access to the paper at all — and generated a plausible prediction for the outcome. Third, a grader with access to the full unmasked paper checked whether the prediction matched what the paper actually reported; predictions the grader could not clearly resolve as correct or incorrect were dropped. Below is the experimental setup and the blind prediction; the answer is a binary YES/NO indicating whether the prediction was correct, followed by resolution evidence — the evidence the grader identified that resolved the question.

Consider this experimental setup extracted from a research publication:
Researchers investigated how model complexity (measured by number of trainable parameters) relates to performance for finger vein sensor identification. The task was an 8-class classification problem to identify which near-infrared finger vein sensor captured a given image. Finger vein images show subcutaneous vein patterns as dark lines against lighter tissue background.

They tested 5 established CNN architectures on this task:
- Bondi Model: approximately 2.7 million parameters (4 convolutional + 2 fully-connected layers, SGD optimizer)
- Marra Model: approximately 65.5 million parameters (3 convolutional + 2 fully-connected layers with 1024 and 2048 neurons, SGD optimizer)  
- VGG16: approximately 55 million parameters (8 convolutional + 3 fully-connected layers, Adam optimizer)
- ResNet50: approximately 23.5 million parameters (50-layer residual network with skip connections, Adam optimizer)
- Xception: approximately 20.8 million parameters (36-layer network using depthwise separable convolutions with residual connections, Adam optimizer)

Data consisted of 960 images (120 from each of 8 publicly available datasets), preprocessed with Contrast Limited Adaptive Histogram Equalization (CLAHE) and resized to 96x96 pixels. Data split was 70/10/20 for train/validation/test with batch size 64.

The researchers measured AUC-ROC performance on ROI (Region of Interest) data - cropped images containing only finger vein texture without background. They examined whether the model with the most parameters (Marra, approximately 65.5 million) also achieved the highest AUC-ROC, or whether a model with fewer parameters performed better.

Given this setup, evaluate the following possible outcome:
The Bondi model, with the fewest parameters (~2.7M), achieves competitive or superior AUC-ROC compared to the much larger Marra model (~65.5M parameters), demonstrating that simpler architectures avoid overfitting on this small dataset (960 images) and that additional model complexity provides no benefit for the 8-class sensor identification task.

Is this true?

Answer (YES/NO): NO